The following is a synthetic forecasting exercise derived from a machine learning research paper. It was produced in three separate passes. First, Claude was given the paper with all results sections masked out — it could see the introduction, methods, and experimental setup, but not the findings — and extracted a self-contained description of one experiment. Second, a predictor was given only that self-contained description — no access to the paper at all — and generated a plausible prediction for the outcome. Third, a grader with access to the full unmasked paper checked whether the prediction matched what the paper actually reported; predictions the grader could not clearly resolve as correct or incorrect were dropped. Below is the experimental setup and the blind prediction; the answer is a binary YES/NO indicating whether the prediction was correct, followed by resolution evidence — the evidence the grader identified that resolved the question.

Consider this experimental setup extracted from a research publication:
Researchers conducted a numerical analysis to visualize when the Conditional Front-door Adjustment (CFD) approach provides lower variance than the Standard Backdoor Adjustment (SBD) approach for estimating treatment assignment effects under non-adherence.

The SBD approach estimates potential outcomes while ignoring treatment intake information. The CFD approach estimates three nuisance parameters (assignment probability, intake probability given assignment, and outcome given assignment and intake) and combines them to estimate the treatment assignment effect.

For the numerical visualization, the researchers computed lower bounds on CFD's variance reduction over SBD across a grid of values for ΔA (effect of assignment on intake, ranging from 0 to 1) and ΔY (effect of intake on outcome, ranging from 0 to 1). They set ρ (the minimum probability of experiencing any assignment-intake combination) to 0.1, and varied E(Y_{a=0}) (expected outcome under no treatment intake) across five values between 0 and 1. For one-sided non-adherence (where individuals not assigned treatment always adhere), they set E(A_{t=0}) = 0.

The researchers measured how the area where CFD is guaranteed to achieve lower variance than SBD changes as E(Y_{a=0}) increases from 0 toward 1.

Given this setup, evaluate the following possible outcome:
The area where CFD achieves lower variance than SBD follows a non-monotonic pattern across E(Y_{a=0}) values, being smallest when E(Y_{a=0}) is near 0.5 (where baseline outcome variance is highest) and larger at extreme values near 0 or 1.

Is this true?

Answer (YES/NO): NO